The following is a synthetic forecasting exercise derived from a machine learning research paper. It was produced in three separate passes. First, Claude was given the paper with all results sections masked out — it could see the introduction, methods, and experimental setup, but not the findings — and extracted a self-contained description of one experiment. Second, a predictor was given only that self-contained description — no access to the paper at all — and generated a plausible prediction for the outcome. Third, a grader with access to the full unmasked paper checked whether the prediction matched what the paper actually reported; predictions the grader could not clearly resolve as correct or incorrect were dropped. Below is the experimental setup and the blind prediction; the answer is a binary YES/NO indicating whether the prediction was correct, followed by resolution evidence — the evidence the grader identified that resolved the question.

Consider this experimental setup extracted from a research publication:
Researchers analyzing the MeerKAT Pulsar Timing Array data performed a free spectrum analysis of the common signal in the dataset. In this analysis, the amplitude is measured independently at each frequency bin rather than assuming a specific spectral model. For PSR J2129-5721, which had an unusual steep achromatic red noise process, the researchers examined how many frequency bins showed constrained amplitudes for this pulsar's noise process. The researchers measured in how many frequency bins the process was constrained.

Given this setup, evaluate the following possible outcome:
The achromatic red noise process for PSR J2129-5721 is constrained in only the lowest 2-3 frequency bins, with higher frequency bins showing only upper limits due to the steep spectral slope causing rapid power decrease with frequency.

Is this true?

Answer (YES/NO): NO